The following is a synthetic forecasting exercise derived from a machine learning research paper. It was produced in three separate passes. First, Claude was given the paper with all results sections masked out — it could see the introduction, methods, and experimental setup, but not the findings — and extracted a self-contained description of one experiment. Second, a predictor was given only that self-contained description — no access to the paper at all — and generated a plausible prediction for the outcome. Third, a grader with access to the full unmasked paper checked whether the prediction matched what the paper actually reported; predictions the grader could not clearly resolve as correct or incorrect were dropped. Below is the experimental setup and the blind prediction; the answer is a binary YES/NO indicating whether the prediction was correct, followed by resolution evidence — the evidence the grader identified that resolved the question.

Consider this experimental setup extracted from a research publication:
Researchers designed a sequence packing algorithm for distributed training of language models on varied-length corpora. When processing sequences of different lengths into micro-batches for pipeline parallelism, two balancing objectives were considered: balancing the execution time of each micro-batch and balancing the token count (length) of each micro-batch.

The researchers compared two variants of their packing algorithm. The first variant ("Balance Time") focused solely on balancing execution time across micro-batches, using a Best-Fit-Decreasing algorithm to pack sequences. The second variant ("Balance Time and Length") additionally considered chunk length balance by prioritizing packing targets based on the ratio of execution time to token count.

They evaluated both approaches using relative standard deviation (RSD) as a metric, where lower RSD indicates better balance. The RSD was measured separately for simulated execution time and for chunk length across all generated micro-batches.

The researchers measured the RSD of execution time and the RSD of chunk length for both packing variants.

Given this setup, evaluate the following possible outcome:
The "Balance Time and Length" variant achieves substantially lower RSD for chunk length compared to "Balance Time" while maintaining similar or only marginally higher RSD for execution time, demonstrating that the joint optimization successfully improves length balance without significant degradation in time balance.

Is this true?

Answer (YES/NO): YES